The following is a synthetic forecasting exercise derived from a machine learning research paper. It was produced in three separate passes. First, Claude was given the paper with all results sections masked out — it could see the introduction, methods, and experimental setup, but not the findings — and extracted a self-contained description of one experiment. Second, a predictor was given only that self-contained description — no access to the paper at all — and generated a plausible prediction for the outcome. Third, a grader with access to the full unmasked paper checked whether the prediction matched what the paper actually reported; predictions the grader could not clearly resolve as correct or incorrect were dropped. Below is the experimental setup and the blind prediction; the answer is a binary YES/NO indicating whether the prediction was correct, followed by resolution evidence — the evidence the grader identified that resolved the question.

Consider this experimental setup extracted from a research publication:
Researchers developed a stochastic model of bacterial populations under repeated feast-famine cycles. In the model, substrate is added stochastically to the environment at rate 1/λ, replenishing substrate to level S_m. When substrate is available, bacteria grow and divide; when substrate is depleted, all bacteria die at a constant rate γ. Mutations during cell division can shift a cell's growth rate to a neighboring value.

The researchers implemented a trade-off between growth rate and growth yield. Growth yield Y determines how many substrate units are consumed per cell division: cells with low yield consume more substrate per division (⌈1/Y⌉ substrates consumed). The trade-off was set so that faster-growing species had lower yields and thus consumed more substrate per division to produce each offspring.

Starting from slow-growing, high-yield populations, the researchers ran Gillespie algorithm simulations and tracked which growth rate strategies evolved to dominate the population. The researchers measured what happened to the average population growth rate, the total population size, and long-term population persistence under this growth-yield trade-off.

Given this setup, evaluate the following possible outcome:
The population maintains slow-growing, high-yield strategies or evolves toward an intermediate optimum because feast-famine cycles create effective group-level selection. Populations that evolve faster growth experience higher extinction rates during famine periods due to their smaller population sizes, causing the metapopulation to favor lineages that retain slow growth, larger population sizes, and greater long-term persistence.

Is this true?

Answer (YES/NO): NO